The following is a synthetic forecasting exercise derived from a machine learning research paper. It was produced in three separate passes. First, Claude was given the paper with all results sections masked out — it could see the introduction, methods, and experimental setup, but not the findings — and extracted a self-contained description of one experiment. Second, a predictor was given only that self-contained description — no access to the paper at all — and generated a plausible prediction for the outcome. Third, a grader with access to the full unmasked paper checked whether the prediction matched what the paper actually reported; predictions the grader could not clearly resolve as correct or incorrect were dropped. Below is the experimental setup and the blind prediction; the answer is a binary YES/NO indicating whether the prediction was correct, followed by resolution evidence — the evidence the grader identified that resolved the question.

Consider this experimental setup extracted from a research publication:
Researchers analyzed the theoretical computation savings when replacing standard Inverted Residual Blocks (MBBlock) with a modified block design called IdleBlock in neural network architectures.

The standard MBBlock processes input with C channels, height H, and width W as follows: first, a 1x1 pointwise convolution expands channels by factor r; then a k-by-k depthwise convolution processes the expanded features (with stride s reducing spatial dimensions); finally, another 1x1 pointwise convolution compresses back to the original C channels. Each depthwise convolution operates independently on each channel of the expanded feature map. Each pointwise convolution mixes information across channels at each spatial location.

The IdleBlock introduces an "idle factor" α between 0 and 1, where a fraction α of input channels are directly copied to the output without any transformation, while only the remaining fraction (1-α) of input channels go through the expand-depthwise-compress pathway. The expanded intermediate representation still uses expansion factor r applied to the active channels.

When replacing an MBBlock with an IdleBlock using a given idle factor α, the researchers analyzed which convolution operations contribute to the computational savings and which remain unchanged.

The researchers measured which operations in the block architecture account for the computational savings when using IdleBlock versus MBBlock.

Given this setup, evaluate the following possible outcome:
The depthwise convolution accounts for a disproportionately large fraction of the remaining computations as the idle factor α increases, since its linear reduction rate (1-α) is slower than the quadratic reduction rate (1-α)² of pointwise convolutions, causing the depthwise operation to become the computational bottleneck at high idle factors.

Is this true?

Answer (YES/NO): NO